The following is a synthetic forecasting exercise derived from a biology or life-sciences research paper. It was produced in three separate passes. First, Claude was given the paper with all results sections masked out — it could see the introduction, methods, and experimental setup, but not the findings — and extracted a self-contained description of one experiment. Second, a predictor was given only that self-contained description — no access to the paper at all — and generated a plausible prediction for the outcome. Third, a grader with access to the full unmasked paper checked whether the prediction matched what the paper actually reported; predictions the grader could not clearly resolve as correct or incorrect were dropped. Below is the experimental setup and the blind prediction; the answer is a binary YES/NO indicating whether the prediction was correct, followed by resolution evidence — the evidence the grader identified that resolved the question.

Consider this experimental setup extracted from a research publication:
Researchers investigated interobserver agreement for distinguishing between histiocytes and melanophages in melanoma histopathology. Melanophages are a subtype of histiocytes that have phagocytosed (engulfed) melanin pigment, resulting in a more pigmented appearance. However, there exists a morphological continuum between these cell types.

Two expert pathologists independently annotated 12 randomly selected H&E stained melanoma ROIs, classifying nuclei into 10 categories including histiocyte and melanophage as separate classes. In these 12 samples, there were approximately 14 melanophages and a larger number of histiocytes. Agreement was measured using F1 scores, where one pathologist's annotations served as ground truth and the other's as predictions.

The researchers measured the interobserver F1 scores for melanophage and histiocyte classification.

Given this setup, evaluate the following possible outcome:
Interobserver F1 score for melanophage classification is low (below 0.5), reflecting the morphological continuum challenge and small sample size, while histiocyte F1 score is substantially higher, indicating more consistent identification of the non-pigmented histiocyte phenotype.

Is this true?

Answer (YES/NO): NO